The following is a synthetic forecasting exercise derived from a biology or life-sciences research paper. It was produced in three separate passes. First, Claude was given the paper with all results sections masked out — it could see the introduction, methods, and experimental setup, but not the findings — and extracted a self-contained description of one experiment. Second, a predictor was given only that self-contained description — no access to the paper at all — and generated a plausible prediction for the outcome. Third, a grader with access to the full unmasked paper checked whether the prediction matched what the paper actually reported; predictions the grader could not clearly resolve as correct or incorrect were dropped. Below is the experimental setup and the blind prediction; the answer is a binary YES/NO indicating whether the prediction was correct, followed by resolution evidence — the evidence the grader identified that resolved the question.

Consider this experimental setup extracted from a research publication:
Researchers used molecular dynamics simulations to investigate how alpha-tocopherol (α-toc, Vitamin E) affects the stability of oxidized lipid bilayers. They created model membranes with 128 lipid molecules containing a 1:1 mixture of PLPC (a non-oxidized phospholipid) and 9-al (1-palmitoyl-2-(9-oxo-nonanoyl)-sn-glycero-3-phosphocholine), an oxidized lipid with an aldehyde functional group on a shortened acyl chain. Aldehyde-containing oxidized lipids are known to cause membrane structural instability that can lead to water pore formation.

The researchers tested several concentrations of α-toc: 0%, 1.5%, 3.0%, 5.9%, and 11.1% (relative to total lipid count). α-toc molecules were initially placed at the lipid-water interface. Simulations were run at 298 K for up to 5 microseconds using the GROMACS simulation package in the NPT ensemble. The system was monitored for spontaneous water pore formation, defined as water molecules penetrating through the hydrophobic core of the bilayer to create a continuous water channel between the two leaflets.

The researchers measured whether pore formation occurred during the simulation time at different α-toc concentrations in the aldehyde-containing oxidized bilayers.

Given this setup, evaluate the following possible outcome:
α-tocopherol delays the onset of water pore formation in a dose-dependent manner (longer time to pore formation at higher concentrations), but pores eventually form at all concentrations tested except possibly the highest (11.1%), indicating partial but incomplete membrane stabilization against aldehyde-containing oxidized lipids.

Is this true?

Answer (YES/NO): YES